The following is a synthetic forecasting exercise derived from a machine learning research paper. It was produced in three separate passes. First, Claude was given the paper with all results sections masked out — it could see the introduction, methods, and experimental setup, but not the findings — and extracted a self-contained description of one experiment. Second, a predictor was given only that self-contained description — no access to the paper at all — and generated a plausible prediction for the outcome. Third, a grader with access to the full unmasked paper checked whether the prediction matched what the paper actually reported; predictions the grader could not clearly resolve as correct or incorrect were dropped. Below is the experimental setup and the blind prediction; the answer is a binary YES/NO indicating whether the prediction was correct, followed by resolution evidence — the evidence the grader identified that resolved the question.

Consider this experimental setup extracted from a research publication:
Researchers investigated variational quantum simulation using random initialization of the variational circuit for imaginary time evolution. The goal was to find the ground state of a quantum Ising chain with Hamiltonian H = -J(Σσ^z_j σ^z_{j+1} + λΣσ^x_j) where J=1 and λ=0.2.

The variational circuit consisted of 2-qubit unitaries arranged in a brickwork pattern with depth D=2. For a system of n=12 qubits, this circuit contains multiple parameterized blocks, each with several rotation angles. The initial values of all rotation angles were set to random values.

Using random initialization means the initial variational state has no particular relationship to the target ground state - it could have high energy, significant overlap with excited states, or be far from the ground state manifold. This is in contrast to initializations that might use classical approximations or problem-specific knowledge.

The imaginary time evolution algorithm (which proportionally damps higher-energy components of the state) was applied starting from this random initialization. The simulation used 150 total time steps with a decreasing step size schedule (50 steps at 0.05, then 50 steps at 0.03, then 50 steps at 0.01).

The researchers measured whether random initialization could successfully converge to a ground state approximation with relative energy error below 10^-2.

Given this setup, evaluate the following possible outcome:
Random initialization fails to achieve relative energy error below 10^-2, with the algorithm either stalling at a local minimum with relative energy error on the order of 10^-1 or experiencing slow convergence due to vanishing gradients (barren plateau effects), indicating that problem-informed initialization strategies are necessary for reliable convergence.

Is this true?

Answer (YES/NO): NO